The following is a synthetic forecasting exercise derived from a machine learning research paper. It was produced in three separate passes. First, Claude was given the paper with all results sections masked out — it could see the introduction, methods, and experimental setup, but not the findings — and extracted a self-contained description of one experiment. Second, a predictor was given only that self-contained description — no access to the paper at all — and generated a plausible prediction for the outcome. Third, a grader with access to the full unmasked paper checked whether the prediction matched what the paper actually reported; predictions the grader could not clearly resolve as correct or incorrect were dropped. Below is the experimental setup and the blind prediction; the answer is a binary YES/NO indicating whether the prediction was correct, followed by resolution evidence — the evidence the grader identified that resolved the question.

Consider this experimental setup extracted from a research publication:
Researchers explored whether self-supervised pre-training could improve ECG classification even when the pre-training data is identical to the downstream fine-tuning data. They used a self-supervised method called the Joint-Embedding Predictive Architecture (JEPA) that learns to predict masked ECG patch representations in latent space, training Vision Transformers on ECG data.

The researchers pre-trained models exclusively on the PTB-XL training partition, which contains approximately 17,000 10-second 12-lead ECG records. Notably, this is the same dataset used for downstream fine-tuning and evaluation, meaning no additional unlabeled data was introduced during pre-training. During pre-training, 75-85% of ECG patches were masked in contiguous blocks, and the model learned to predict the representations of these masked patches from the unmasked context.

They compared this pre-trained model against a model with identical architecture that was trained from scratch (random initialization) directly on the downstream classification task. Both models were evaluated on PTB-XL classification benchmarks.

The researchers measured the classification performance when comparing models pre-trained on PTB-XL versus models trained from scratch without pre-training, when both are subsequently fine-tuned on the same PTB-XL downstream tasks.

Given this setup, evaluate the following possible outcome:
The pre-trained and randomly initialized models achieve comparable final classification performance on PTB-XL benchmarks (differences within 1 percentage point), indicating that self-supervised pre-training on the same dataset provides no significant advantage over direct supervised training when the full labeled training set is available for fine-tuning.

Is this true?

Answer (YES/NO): NO